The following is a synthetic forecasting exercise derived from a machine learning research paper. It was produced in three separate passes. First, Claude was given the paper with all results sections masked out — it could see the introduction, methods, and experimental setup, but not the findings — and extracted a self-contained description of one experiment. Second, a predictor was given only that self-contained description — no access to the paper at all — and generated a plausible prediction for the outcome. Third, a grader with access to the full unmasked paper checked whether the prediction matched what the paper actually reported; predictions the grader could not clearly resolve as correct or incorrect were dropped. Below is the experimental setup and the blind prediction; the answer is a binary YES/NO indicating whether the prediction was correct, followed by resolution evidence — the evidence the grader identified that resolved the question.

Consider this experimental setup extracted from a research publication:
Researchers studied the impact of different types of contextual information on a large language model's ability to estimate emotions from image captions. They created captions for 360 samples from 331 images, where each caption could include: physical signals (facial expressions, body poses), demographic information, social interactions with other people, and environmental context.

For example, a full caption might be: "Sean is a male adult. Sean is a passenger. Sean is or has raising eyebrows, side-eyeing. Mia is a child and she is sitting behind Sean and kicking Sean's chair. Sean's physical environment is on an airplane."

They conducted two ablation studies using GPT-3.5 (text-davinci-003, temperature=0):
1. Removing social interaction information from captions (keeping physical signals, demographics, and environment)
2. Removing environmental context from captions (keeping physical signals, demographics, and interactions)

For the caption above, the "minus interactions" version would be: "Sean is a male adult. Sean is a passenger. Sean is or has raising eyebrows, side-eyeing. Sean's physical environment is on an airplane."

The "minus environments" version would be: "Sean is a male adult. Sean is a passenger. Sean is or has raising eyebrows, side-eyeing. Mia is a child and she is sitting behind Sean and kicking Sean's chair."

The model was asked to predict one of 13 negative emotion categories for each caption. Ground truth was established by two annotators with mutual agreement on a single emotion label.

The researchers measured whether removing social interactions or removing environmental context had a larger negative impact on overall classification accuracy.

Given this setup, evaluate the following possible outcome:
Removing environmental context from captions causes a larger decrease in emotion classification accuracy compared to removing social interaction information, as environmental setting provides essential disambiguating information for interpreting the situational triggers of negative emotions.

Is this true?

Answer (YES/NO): YES